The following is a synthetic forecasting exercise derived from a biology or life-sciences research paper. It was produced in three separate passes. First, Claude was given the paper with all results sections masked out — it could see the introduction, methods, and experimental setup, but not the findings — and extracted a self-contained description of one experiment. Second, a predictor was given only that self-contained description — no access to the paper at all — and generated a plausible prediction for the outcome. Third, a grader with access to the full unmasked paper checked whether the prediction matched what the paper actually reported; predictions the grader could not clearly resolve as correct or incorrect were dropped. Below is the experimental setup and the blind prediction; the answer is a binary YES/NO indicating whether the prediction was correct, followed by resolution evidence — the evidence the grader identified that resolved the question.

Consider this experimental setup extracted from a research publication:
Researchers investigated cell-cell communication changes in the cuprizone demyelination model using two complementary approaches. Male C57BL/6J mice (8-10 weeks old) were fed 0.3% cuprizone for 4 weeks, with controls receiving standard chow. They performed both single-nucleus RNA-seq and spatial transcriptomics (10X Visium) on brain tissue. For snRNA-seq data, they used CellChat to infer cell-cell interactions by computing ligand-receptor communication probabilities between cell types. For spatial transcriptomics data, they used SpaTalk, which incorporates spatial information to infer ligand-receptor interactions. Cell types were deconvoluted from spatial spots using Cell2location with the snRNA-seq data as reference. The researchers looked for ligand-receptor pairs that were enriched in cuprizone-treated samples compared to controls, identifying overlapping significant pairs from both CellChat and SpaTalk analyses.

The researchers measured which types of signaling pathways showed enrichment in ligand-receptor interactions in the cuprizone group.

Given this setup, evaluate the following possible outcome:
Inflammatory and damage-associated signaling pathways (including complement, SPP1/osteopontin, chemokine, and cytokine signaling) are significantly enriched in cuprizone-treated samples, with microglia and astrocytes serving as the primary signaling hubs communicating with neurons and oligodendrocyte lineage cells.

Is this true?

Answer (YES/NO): NO